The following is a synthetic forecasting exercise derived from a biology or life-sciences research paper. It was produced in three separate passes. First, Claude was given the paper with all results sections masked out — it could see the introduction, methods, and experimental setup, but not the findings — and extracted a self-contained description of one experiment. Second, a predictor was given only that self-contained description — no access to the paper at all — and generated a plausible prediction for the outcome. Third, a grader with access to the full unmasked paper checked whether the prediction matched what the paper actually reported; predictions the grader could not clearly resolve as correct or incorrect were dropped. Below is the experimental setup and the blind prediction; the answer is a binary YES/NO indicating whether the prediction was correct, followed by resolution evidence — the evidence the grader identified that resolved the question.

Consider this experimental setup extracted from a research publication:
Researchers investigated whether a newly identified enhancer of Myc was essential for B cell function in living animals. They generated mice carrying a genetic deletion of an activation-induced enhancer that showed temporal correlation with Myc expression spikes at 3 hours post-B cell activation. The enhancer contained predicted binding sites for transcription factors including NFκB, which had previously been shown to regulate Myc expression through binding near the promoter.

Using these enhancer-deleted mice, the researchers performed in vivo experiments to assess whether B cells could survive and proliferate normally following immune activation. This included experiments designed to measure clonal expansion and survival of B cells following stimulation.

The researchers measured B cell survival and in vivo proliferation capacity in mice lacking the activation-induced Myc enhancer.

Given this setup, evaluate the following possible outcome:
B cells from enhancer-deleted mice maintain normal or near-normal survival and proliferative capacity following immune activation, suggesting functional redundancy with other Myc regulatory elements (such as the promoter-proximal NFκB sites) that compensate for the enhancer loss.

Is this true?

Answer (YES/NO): YES